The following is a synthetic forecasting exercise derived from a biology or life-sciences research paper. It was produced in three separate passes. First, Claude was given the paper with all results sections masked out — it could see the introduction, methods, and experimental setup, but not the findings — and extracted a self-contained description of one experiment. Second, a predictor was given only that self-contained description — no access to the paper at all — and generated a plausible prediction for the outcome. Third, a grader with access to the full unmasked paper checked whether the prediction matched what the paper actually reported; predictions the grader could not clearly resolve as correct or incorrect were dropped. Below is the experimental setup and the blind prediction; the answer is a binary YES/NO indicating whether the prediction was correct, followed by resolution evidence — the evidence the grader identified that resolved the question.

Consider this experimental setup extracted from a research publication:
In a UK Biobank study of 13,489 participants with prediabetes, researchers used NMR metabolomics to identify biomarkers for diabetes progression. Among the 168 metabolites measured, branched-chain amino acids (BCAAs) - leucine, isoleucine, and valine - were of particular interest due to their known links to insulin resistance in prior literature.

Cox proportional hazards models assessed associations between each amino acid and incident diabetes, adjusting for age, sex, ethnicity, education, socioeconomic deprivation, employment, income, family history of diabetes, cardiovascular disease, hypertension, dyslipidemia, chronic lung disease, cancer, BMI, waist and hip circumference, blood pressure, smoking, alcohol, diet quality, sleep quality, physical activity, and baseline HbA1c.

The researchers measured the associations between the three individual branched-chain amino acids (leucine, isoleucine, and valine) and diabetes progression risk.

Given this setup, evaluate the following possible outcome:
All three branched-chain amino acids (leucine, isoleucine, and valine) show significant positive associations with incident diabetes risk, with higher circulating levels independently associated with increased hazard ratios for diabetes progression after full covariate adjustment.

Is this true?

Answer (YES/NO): NO